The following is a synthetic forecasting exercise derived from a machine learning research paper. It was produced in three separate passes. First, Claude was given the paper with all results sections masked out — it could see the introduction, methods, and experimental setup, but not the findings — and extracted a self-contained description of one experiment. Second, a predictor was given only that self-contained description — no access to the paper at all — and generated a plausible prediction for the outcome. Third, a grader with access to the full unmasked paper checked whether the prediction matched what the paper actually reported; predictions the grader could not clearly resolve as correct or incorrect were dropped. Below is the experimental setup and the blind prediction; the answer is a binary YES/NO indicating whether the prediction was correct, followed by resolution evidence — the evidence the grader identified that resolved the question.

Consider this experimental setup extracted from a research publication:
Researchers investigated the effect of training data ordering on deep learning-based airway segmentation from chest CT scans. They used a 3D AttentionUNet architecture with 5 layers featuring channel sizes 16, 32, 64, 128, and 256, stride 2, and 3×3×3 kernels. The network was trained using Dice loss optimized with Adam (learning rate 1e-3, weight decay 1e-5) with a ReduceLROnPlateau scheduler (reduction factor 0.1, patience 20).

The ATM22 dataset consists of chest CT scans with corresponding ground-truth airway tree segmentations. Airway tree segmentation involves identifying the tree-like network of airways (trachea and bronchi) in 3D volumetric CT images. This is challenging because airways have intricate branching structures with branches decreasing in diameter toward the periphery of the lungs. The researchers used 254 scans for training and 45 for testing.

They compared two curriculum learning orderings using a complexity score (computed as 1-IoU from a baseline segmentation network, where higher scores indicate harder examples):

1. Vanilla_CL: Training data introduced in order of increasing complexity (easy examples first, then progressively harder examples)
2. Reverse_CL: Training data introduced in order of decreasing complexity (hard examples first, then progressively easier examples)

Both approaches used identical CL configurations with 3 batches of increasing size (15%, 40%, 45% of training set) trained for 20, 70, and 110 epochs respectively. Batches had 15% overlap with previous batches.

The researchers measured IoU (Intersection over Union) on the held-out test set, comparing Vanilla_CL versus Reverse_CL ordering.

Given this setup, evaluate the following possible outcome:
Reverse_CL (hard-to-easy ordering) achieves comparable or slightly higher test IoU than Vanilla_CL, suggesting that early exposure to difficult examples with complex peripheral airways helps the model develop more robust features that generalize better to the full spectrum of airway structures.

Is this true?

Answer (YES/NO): NO